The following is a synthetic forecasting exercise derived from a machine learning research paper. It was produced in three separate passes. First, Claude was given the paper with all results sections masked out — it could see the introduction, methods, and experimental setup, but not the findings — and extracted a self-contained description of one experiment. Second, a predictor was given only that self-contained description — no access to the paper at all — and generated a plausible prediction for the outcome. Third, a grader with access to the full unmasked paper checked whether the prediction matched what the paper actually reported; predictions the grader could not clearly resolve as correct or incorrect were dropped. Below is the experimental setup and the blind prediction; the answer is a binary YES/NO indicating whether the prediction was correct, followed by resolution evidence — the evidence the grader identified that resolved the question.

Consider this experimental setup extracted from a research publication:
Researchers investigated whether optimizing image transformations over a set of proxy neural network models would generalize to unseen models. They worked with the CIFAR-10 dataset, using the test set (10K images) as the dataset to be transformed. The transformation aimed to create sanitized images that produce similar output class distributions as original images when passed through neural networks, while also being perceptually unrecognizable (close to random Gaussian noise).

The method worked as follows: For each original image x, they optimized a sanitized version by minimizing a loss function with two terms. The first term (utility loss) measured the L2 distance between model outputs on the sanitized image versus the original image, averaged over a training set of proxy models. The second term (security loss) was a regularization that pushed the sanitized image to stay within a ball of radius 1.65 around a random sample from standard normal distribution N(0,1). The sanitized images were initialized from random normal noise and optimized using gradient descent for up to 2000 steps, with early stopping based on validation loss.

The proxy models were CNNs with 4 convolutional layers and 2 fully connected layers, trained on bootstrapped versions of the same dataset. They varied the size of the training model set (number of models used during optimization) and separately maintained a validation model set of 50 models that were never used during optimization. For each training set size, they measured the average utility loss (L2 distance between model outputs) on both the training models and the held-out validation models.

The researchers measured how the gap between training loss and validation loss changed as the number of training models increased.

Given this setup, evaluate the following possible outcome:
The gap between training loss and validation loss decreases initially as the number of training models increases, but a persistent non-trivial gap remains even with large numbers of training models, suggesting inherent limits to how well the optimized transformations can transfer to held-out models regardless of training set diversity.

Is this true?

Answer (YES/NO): NO